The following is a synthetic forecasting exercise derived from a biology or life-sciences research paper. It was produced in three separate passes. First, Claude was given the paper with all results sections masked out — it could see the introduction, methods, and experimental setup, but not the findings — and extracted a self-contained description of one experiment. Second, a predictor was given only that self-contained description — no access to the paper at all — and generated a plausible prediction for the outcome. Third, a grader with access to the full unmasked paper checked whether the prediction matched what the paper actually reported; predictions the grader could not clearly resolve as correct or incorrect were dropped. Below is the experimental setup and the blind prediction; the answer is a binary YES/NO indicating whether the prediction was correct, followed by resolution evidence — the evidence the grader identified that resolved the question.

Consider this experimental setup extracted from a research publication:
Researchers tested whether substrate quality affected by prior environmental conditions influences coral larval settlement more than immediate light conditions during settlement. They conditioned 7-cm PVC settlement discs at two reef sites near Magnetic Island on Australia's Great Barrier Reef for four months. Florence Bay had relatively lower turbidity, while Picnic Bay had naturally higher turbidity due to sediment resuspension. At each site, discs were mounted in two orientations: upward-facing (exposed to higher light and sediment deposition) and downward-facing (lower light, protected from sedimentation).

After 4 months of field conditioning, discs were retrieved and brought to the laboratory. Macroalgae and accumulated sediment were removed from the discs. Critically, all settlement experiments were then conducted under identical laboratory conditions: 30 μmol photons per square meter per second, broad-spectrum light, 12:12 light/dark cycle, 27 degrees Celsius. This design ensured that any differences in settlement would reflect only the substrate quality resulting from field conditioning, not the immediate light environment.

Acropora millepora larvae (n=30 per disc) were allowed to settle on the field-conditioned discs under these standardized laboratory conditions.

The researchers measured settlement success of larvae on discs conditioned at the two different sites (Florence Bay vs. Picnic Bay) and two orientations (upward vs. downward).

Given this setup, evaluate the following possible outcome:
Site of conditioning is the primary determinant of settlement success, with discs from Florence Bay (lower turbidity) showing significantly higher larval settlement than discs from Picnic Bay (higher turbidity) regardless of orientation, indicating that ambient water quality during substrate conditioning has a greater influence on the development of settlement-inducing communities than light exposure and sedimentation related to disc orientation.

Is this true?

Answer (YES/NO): NO